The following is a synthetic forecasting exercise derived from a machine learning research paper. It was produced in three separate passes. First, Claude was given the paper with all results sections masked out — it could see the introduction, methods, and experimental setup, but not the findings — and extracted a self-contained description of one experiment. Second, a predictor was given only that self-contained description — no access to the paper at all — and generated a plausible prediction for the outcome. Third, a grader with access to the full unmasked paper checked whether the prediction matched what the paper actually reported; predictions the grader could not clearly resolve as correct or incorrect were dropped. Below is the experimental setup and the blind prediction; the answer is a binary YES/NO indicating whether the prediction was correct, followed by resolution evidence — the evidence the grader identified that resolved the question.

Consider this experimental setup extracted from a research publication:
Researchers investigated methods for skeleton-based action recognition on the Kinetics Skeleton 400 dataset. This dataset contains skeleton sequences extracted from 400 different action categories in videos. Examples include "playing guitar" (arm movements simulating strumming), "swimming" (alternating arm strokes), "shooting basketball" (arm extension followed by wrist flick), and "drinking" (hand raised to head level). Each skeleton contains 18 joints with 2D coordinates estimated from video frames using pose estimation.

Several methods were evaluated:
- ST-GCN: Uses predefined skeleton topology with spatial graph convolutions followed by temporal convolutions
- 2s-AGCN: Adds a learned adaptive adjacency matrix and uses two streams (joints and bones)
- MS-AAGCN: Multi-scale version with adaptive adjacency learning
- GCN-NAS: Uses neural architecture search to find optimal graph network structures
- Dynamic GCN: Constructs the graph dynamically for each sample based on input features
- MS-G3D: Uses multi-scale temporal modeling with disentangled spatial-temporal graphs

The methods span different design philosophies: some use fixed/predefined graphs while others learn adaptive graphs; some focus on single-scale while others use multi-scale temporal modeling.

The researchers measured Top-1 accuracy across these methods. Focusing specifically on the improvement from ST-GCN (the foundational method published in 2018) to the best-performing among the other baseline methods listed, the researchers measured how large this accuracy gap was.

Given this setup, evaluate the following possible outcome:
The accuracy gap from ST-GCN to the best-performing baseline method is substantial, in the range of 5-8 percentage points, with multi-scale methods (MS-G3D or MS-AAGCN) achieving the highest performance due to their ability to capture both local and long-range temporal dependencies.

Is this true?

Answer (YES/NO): YES